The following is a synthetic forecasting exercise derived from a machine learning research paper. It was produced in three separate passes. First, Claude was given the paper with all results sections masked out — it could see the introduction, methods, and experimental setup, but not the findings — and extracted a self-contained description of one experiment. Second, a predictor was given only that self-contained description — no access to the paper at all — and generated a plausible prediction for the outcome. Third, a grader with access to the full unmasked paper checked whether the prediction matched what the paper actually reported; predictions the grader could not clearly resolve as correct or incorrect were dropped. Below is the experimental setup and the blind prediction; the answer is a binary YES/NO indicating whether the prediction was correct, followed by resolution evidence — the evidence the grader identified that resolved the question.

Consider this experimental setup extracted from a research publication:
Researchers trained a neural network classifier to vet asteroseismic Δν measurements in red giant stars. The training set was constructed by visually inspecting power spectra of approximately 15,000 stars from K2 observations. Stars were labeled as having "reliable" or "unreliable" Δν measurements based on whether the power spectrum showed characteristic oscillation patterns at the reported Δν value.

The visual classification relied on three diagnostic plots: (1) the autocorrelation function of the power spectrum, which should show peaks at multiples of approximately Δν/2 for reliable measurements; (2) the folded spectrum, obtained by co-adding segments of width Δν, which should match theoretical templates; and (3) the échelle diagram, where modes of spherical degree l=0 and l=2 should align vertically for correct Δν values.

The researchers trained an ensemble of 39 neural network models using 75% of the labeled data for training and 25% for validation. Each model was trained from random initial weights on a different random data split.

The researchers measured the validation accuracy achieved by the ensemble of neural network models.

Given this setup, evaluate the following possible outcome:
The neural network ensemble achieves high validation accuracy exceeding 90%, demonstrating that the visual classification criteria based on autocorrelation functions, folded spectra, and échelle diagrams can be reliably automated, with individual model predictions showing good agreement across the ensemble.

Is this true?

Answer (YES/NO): YES